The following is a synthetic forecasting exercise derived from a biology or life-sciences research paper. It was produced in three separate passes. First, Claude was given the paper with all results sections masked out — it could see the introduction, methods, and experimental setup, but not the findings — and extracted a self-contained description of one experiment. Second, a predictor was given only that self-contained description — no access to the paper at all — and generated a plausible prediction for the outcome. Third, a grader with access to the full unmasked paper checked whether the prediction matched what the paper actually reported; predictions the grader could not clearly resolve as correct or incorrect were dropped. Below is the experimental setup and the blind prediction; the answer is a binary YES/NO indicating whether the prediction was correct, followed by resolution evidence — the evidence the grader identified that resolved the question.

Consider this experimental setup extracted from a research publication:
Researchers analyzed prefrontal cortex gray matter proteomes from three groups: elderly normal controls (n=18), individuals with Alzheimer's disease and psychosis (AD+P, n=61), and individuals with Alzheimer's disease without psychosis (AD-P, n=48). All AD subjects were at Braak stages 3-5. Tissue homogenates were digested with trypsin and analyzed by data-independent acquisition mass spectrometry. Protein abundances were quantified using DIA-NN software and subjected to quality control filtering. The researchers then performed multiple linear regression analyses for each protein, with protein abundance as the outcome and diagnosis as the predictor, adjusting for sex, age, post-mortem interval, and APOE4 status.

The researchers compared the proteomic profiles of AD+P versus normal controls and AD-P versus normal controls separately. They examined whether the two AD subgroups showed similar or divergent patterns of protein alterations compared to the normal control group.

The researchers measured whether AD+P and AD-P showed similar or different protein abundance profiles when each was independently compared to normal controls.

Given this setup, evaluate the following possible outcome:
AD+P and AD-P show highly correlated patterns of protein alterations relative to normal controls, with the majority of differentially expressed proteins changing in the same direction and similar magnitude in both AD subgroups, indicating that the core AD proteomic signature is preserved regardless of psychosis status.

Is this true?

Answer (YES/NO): NO